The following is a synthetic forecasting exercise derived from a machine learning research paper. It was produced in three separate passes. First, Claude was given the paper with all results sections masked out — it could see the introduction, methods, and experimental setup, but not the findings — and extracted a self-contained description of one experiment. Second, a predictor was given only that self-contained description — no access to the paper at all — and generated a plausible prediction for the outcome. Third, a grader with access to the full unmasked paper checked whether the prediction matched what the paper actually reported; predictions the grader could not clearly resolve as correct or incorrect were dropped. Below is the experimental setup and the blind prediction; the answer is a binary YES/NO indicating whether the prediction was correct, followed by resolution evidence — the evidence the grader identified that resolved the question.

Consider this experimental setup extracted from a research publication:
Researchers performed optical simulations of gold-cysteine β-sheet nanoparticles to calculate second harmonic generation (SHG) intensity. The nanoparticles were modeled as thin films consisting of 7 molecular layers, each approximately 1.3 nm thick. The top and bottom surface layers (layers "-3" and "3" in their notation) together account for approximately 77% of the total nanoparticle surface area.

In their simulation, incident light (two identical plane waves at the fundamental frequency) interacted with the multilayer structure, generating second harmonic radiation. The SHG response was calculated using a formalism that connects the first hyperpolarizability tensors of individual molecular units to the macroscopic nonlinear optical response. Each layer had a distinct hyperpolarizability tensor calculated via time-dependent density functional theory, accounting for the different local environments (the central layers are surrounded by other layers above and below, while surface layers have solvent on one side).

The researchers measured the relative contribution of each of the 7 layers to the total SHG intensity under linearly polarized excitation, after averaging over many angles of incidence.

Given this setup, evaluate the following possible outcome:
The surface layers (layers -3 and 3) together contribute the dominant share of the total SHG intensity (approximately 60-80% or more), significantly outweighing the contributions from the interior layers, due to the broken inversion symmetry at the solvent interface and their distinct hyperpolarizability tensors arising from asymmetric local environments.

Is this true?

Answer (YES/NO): NO